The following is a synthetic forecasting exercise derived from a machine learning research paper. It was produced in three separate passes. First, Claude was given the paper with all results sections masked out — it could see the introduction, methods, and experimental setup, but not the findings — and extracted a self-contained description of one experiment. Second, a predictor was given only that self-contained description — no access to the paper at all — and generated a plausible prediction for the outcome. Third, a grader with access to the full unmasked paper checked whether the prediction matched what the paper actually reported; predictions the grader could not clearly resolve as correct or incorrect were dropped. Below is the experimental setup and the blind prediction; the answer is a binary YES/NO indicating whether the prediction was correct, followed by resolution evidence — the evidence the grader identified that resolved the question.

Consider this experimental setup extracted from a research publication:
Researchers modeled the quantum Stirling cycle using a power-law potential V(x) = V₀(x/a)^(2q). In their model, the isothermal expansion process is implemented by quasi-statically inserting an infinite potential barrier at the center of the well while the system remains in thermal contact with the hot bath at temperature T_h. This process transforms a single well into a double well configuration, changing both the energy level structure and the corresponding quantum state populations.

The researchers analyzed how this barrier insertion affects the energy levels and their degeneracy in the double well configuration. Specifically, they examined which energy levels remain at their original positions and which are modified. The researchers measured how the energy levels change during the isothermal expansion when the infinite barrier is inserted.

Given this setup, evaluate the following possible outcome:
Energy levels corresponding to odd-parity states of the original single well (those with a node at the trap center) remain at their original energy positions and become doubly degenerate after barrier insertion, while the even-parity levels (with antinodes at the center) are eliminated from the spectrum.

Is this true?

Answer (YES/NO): NO